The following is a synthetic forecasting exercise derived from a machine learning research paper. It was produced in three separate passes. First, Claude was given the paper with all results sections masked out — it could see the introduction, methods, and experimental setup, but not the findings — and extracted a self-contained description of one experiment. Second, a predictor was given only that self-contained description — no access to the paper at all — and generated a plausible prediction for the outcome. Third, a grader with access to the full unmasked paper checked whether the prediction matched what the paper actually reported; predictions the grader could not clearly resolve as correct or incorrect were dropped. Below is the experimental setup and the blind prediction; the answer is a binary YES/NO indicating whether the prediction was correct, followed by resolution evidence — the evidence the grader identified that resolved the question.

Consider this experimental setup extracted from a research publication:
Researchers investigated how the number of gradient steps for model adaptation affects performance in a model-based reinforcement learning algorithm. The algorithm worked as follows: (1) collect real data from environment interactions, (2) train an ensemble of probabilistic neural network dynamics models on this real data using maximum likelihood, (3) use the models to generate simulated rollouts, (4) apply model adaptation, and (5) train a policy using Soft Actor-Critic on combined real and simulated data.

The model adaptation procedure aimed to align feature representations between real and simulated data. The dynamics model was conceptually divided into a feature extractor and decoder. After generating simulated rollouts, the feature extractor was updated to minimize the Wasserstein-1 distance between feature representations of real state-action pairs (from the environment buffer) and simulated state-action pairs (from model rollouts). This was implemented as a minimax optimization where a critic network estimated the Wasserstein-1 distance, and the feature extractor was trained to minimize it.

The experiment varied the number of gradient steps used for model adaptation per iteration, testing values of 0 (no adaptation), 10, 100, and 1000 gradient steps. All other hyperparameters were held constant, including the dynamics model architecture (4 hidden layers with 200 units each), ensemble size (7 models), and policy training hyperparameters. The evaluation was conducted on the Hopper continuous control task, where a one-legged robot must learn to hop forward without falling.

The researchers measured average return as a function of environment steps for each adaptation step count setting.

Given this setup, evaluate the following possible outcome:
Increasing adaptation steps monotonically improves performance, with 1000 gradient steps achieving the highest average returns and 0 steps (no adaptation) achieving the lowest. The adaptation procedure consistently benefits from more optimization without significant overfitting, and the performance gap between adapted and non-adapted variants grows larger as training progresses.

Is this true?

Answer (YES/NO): NO